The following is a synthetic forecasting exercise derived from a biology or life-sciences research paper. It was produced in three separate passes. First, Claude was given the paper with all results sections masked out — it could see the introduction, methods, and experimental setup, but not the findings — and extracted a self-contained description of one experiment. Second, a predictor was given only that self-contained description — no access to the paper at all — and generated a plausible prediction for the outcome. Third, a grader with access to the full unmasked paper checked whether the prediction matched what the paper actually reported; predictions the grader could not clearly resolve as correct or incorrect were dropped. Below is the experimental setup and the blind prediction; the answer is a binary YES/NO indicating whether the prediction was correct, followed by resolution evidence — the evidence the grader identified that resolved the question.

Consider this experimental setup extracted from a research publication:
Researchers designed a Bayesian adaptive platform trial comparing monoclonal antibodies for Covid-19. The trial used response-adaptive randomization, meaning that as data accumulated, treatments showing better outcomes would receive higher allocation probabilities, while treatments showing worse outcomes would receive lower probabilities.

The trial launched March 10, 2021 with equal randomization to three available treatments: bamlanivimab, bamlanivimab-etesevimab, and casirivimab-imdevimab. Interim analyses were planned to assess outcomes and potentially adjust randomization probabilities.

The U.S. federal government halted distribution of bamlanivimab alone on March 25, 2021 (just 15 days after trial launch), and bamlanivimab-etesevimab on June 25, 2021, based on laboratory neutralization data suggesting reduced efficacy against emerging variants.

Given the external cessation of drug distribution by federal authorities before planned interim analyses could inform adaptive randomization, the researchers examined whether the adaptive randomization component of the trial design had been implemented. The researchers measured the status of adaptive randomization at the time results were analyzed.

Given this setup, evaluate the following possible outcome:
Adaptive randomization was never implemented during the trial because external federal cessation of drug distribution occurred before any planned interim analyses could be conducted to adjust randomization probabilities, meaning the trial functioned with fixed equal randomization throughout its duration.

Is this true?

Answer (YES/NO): YES